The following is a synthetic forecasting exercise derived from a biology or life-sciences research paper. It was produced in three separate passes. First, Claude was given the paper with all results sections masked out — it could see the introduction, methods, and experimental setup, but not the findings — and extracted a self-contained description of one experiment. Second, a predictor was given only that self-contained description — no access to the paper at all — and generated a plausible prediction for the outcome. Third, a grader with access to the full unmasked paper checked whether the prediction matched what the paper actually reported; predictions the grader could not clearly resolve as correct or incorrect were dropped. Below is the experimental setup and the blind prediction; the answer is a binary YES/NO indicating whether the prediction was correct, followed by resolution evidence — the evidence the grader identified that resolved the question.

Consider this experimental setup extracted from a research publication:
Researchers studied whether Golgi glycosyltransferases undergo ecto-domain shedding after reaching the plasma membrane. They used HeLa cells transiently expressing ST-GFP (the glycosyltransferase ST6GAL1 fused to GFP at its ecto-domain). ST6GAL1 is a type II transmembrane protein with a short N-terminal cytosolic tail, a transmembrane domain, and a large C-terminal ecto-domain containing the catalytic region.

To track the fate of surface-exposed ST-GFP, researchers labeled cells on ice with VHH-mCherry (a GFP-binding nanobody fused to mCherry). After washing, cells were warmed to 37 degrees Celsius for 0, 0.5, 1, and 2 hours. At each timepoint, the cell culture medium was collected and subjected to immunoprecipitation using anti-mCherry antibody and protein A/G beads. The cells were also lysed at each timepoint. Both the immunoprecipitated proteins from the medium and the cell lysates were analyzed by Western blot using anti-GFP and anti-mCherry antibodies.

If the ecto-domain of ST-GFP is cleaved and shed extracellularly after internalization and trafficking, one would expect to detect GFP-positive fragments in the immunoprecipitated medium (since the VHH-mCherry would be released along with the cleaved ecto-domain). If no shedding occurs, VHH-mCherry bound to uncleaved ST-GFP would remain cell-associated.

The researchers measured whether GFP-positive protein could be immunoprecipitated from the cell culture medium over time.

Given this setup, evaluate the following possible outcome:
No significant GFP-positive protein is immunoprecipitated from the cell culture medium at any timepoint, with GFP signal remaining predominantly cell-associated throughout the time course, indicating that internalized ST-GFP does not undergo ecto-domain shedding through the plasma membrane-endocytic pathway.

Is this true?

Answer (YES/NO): NO